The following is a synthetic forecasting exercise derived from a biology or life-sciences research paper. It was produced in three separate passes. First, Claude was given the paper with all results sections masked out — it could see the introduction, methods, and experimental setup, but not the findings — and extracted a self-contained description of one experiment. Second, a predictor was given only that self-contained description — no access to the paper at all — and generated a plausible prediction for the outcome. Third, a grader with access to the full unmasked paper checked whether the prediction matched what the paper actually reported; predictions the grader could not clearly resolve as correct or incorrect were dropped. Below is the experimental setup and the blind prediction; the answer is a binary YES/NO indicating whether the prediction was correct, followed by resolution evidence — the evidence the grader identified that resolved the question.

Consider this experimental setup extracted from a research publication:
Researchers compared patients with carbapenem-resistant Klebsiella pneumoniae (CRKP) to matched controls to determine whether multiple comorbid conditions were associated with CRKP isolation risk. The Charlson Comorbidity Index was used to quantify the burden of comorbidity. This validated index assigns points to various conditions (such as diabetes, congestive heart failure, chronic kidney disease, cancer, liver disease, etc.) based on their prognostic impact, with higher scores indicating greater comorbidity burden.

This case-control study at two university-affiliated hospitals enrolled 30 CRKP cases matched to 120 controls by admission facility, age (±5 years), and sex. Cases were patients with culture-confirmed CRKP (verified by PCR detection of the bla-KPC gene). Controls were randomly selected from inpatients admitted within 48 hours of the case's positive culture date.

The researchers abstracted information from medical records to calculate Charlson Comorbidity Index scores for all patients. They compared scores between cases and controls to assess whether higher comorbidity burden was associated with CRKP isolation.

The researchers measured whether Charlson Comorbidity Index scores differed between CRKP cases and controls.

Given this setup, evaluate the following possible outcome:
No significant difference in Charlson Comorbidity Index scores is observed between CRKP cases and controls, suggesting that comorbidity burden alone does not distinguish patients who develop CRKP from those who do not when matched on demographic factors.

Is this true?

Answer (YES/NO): NO